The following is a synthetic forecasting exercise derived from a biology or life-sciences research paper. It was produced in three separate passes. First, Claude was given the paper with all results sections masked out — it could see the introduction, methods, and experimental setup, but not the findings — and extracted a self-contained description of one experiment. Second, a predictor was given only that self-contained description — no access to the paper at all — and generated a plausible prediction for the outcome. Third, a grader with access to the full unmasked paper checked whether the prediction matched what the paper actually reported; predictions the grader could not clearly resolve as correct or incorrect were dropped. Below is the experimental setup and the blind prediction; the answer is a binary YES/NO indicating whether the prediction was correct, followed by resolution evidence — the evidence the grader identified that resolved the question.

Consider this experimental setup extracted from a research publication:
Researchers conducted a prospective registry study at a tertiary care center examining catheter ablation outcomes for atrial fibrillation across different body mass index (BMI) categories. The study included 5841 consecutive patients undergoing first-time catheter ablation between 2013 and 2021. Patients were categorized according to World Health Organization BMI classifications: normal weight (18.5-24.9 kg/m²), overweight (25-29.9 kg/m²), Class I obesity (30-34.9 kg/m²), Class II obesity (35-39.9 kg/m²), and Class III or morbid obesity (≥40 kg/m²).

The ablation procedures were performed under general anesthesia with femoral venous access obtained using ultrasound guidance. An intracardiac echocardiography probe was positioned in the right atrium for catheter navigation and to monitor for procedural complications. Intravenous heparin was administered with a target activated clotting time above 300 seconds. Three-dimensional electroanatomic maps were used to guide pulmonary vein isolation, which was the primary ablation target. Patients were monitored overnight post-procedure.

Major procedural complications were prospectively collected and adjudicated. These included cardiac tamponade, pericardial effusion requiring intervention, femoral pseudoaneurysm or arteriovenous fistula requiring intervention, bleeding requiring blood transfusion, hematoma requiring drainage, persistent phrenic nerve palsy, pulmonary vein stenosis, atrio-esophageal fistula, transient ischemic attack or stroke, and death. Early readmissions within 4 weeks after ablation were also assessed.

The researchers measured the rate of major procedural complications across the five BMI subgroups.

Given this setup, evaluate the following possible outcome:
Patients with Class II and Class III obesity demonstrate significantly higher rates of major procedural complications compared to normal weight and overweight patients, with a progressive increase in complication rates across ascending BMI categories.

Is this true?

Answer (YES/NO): NO